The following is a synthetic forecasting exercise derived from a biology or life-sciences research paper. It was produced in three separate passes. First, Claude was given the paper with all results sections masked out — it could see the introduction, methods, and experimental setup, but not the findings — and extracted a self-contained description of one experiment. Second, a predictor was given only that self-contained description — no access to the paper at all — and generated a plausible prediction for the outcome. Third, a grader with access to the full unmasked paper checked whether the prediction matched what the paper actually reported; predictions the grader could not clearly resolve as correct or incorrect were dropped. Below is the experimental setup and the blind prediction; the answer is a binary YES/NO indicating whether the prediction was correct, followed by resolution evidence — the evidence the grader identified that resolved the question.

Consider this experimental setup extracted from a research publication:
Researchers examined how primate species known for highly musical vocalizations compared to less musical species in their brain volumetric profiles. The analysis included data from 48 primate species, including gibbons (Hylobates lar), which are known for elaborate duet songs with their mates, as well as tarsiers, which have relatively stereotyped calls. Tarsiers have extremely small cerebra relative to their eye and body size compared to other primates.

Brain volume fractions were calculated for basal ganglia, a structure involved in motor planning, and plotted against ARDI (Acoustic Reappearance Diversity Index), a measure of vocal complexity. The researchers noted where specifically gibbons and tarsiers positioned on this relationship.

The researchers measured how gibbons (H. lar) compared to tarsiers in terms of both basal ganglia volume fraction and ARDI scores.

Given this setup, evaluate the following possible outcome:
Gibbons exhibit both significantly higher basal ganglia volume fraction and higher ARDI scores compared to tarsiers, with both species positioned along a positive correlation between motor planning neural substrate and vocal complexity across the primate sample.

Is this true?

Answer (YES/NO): NO